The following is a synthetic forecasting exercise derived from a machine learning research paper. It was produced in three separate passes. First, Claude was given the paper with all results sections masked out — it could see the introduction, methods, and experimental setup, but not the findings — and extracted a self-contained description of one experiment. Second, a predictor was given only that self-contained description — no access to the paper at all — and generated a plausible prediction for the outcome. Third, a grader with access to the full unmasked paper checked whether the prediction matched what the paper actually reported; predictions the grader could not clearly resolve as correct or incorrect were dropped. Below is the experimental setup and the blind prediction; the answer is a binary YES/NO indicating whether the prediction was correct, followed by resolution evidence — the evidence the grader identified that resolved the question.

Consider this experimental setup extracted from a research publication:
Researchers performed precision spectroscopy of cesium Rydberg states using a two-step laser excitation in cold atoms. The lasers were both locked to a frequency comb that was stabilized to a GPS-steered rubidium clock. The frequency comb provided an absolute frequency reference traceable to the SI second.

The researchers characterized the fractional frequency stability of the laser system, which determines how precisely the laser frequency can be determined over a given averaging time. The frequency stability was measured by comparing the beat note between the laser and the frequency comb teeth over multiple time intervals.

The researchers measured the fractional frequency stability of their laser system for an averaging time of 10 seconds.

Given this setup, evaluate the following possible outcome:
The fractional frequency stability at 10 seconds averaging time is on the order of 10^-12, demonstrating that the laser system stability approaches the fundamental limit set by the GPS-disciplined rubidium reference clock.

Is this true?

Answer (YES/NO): YES